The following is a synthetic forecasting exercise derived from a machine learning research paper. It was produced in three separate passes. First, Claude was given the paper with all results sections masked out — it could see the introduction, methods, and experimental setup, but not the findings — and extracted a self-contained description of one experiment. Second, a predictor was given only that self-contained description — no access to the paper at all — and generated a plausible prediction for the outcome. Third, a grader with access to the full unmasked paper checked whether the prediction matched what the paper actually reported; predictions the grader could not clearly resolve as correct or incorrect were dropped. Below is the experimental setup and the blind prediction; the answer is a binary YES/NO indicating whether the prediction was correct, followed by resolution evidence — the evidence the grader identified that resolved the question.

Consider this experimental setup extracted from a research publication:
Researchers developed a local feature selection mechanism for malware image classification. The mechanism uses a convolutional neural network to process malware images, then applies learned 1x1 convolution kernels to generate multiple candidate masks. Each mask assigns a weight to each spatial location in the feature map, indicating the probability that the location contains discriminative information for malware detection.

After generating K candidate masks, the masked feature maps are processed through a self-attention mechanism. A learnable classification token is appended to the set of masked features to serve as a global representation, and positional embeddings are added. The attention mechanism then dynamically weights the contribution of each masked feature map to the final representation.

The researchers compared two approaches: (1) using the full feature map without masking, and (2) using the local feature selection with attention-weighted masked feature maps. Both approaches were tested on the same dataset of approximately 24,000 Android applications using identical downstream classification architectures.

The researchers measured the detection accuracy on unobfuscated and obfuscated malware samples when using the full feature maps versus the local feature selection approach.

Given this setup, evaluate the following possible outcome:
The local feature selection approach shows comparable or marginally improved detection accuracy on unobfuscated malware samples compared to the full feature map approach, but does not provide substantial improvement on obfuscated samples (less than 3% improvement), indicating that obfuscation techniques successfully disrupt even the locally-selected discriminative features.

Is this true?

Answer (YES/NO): NO